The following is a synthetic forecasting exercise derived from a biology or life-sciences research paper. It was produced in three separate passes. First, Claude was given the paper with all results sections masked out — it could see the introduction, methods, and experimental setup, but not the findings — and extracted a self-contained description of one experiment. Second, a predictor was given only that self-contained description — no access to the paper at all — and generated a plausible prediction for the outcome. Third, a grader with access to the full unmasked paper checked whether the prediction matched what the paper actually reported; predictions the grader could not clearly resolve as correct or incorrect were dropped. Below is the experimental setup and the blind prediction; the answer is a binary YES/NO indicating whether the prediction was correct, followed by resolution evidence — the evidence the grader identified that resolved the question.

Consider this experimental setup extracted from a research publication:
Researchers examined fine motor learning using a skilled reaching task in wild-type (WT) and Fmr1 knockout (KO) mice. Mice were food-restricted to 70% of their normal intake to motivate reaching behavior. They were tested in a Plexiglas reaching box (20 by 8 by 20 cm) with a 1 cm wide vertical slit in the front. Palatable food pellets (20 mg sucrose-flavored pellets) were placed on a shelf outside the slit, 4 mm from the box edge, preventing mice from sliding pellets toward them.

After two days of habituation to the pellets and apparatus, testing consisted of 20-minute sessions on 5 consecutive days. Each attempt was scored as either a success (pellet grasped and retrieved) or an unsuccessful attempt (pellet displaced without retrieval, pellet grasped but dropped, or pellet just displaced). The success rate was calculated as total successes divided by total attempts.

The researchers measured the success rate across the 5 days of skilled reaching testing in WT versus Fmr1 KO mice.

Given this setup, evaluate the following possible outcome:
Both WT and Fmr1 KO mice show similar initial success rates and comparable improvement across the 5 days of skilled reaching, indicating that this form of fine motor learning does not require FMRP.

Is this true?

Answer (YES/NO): NO